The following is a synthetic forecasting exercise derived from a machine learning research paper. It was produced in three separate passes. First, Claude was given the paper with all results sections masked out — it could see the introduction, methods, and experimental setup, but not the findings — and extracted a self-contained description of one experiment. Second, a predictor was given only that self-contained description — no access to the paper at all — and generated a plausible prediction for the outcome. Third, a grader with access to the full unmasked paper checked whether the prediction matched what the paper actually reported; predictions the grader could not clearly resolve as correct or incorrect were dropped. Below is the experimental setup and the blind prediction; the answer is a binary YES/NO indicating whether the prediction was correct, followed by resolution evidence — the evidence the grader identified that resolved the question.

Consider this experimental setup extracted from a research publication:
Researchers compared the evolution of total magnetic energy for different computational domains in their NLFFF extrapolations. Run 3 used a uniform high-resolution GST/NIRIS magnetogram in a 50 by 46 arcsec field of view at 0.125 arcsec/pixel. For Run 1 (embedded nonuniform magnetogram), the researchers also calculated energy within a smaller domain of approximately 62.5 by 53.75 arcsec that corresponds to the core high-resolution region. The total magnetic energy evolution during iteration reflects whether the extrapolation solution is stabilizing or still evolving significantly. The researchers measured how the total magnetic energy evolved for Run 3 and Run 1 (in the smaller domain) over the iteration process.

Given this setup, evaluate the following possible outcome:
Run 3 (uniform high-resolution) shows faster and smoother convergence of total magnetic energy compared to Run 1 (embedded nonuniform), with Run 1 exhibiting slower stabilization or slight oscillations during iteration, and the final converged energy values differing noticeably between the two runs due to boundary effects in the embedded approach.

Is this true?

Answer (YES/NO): NO